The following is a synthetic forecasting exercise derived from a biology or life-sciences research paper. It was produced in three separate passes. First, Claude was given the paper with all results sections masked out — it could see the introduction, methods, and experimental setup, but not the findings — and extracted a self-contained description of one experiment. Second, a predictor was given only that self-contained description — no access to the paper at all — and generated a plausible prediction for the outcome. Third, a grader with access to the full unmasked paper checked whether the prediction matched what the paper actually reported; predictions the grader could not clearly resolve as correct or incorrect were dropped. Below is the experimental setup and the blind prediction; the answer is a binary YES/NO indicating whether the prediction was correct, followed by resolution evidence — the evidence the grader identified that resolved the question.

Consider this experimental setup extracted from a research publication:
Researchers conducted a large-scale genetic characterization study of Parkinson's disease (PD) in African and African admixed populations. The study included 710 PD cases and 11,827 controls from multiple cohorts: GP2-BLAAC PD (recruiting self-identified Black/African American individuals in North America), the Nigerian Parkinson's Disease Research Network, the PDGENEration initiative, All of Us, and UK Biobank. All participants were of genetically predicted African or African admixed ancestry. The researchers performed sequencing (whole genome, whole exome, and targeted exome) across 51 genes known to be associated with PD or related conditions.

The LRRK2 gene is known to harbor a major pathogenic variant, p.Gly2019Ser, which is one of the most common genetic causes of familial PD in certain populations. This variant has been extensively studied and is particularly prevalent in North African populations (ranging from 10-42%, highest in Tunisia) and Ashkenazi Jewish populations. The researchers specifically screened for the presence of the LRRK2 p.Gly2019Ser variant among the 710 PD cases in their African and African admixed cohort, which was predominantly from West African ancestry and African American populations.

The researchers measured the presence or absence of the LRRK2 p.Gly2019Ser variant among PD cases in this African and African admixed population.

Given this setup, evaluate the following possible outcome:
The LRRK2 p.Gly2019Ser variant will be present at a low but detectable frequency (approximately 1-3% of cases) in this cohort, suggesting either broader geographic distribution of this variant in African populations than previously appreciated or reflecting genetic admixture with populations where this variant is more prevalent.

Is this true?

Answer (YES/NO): NO